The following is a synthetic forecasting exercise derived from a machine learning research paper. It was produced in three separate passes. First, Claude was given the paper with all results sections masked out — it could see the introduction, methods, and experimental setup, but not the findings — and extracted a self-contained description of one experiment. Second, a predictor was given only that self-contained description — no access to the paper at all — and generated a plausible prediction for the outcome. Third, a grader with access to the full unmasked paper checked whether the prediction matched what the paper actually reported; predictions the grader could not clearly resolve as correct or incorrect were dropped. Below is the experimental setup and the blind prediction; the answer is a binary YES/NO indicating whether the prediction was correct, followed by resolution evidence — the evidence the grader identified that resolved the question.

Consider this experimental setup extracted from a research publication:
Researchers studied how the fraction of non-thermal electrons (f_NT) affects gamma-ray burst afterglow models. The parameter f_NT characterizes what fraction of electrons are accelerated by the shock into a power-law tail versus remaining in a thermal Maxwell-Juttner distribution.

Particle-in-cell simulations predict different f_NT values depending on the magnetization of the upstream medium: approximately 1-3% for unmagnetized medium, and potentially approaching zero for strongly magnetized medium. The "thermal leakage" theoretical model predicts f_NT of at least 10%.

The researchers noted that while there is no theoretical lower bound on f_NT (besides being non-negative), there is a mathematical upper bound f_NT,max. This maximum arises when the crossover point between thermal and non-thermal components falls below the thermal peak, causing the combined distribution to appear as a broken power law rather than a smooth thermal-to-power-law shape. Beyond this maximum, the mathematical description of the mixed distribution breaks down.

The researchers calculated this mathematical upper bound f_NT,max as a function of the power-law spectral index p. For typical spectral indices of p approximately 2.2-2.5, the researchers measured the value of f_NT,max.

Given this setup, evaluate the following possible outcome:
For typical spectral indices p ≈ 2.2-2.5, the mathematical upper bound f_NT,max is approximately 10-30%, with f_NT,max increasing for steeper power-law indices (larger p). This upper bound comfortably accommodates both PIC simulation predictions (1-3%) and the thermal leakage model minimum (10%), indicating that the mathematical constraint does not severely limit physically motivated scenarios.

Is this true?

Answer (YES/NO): NO